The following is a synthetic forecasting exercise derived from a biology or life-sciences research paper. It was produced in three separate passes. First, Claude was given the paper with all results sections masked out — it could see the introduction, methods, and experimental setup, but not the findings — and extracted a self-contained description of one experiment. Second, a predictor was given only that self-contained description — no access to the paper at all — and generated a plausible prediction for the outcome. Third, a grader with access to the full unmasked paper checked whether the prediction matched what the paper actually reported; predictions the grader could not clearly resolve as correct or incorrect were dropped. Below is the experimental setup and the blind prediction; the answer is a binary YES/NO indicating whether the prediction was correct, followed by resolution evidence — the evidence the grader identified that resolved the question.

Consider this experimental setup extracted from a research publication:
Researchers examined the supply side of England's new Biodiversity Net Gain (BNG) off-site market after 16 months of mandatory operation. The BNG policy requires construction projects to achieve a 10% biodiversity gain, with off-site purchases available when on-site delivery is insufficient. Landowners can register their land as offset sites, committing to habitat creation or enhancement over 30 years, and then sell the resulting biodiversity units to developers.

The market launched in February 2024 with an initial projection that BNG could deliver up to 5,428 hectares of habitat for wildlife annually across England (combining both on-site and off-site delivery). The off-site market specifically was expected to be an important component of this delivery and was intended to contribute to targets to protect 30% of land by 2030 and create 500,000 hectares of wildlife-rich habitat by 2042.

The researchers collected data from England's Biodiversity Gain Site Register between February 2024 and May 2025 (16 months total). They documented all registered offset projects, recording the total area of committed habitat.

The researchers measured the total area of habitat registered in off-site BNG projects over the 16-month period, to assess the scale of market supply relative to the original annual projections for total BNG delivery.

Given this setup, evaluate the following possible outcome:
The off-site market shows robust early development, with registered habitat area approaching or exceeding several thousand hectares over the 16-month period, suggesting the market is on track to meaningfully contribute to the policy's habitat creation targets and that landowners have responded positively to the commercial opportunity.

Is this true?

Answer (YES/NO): NO